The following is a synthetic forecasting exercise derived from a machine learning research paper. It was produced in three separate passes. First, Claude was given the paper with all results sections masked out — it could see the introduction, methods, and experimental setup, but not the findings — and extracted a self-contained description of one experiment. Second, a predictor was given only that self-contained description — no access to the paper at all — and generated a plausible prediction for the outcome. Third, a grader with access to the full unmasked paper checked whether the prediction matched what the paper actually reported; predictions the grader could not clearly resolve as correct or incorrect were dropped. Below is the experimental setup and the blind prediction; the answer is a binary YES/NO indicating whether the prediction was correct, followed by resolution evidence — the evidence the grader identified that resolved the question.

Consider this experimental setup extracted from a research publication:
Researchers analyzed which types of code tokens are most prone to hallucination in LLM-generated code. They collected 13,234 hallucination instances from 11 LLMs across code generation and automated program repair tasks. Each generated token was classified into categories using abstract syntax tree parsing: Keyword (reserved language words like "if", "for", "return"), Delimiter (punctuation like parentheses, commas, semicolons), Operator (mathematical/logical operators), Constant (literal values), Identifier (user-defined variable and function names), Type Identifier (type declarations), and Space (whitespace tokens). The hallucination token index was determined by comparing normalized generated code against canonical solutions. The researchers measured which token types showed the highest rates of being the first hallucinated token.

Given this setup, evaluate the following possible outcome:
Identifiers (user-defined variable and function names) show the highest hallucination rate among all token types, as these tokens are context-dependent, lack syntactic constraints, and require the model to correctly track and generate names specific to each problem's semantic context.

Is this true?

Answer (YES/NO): NO